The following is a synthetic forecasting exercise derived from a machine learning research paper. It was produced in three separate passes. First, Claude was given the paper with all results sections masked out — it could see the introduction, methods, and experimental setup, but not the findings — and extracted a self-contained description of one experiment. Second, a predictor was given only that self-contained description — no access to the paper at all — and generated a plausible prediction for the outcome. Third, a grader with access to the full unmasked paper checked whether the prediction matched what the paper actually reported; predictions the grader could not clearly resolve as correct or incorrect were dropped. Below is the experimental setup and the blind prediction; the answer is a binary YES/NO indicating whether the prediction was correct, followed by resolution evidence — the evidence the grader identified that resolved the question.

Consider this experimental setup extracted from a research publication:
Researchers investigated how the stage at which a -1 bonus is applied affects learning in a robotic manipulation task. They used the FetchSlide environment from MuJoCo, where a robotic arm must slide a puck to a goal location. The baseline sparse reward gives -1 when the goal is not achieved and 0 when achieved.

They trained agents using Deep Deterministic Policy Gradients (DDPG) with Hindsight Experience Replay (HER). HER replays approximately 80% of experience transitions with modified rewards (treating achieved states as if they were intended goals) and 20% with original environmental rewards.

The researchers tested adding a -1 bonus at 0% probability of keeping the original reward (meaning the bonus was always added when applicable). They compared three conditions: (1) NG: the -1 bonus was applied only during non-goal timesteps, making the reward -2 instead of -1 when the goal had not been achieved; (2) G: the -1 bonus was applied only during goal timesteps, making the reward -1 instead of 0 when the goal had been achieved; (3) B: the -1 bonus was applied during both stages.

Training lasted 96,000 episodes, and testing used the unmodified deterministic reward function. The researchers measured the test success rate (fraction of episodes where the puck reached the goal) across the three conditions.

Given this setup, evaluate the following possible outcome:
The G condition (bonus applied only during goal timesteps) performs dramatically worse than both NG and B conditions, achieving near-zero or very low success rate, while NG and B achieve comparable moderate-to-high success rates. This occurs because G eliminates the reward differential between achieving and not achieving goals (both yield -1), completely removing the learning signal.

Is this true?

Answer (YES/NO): NO